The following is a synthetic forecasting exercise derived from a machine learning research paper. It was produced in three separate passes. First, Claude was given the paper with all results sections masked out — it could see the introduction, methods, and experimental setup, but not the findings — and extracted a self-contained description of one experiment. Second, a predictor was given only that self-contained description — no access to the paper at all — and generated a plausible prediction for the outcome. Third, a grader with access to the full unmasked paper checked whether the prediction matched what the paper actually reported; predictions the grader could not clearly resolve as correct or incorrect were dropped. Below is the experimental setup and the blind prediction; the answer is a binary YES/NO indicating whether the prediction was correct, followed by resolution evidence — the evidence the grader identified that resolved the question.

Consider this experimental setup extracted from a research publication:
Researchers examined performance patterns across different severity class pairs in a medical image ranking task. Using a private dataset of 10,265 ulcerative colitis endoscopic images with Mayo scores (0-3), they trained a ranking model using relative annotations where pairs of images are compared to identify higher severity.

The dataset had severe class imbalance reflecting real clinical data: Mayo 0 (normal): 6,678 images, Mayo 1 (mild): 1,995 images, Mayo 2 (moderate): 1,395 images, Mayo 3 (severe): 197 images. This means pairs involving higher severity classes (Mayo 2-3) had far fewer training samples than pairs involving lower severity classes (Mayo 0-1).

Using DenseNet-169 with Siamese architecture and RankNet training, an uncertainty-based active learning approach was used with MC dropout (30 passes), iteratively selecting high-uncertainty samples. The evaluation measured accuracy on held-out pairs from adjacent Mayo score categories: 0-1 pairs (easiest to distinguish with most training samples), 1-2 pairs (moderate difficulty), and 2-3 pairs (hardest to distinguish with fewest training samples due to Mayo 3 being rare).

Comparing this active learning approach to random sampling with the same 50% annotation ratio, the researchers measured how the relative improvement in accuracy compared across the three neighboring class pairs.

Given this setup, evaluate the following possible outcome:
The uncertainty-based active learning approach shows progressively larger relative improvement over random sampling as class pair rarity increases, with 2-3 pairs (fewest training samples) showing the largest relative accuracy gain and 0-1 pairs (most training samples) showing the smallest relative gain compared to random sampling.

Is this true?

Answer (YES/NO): YES